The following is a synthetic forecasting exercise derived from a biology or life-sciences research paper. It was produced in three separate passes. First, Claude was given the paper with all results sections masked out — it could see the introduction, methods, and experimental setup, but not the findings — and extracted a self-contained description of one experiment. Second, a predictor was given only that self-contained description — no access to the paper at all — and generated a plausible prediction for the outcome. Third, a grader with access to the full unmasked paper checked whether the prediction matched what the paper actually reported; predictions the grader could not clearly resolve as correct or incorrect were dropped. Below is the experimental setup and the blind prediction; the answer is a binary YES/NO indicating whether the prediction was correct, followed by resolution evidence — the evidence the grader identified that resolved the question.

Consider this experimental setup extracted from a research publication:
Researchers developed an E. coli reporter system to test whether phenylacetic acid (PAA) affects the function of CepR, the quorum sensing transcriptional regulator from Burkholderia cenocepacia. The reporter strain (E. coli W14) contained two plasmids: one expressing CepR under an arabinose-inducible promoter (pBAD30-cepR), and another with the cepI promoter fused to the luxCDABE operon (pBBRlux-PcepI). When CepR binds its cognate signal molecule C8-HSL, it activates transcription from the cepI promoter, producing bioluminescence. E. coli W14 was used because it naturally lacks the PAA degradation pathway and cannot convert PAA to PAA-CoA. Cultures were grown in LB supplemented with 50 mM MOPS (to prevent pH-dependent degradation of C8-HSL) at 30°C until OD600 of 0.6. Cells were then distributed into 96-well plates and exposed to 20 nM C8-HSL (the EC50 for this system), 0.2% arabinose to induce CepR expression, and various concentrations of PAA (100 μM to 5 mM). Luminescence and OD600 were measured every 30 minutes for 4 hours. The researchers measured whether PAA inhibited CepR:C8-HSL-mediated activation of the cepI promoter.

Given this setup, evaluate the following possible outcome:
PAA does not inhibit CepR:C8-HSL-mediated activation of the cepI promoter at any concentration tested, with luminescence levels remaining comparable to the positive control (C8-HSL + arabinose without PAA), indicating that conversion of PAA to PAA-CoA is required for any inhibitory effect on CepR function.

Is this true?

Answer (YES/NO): NO